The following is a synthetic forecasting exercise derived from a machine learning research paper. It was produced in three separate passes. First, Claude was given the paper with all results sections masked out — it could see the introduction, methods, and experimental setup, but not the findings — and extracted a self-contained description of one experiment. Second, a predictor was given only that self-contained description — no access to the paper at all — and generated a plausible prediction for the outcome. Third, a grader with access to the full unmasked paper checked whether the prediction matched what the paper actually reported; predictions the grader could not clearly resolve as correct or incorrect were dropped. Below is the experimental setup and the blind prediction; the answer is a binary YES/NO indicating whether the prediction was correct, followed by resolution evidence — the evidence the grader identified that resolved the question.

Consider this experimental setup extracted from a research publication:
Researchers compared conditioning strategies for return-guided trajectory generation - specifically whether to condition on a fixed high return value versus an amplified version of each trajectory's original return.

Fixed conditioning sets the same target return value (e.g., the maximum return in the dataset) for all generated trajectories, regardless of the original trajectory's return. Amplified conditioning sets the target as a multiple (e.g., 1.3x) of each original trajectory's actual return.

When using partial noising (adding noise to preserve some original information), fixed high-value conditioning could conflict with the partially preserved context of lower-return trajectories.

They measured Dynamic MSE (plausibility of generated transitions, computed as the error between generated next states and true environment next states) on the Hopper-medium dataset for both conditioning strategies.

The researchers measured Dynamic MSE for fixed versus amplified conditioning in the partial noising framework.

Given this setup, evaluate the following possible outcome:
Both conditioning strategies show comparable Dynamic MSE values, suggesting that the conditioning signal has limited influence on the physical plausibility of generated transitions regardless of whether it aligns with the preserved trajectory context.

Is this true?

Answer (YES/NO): NO